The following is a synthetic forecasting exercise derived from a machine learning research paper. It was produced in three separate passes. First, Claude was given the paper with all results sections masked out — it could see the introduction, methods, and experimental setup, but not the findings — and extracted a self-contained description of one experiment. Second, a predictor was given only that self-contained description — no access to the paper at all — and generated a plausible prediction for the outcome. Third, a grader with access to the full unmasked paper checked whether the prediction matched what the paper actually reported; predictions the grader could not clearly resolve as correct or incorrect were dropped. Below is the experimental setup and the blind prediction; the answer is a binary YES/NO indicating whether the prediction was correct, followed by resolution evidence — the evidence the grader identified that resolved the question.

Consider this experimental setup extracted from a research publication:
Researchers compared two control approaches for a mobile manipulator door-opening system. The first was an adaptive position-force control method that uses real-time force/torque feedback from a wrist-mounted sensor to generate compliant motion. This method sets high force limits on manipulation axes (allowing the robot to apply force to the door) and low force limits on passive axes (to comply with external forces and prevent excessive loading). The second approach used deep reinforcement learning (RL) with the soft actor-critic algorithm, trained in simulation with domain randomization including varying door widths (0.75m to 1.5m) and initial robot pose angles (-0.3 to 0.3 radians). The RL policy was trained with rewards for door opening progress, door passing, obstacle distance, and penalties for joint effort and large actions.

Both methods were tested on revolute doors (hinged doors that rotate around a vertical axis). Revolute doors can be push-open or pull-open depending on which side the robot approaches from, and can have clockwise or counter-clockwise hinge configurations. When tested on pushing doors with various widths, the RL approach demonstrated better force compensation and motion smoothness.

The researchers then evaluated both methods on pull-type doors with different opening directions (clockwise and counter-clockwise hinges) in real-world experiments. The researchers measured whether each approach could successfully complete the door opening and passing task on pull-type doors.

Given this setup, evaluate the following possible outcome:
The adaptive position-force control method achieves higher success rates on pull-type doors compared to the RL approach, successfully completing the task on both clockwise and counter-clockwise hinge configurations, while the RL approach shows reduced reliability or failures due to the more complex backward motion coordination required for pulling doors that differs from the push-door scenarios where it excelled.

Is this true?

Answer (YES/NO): NO